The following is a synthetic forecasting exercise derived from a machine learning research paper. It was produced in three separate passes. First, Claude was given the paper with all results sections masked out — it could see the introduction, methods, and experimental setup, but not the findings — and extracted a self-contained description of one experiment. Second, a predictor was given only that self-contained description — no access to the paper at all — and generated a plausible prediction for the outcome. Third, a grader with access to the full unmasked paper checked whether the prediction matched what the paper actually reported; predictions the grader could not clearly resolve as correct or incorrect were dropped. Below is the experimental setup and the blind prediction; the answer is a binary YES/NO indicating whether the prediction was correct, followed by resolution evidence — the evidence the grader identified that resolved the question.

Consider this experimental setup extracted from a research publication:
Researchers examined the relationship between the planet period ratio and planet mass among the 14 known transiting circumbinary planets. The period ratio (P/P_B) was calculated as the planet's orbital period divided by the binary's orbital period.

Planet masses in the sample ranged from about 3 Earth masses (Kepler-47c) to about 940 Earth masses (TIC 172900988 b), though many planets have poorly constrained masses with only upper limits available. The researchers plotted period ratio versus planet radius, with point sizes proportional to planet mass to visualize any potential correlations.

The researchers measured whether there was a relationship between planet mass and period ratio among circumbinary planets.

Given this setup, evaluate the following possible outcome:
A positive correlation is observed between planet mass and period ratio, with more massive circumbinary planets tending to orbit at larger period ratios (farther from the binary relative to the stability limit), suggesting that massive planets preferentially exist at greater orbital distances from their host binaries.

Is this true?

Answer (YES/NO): NO